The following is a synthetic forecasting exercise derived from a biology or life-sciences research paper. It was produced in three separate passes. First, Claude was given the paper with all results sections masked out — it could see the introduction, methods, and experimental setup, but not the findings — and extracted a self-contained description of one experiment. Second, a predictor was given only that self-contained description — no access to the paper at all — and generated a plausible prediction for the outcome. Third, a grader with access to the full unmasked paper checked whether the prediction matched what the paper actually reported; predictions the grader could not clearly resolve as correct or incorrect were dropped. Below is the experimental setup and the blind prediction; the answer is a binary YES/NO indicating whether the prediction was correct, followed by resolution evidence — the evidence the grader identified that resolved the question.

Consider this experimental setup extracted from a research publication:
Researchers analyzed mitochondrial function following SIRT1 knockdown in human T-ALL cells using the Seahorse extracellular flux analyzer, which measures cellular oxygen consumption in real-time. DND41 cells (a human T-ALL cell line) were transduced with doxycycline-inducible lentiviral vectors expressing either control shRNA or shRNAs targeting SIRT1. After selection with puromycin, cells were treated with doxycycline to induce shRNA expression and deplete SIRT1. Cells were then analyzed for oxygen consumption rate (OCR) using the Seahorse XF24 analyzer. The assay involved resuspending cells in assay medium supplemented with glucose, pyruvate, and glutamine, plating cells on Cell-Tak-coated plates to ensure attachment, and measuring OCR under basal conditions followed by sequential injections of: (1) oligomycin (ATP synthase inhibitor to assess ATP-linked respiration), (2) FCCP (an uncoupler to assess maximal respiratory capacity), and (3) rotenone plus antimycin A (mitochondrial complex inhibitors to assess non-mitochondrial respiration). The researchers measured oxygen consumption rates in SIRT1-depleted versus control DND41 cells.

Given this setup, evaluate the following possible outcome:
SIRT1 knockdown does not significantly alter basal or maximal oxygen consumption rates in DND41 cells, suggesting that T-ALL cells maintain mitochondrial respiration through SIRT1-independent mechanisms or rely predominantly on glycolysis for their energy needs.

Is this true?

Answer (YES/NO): NO